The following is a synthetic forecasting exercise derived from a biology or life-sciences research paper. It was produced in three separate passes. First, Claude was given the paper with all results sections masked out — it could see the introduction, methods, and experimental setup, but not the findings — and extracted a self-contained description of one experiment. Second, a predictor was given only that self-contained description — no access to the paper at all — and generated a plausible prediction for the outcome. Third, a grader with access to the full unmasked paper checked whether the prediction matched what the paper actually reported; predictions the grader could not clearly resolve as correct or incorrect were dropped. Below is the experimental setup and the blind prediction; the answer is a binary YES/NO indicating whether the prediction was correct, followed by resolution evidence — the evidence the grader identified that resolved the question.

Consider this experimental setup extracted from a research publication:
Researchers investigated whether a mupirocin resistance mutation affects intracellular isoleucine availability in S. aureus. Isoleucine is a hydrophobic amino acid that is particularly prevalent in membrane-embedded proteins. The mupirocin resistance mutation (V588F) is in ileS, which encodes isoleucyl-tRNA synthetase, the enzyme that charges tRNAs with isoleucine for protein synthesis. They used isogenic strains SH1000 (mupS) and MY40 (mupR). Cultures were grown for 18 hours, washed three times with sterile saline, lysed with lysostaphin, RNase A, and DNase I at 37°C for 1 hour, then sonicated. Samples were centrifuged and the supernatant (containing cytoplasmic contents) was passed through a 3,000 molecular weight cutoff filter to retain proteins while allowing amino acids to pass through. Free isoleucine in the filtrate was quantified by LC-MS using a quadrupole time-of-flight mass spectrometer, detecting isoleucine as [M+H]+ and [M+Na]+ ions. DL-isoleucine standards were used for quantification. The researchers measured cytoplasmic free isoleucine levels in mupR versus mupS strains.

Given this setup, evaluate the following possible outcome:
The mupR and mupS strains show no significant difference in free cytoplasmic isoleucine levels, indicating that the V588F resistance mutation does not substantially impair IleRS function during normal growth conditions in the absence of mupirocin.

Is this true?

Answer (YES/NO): NO